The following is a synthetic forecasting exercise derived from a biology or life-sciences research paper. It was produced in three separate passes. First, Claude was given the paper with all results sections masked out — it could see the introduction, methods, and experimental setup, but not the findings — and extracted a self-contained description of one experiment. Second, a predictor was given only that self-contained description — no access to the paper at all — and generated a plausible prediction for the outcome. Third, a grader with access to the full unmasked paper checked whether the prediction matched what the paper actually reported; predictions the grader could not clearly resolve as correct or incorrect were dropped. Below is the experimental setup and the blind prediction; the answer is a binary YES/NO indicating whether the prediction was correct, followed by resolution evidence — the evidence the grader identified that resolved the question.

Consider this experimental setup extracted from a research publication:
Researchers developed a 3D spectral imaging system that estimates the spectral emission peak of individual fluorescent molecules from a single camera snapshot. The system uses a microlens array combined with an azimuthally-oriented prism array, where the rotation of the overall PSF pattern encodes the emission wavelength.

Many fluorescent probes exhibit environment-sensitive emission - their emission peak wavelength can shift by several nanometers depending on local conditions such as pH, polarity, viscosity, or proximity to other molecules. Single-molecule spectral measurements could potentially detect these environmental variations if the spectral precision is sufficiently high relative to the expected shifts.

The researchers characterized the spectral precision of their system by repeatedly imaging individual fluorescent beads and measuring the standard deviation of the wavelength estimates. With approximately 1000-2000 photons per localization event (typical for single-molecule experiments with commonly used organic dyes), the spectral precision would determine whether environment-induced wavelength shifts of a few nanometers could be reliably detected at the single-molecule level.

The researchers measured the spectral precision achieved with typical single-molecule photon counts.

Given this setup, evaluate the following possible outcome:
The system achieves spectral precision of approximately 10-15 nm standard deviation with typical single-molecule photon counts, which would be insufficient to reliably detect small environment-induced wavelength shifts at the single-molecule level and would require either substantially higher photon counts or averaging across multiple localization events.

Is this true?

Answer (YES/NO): NO